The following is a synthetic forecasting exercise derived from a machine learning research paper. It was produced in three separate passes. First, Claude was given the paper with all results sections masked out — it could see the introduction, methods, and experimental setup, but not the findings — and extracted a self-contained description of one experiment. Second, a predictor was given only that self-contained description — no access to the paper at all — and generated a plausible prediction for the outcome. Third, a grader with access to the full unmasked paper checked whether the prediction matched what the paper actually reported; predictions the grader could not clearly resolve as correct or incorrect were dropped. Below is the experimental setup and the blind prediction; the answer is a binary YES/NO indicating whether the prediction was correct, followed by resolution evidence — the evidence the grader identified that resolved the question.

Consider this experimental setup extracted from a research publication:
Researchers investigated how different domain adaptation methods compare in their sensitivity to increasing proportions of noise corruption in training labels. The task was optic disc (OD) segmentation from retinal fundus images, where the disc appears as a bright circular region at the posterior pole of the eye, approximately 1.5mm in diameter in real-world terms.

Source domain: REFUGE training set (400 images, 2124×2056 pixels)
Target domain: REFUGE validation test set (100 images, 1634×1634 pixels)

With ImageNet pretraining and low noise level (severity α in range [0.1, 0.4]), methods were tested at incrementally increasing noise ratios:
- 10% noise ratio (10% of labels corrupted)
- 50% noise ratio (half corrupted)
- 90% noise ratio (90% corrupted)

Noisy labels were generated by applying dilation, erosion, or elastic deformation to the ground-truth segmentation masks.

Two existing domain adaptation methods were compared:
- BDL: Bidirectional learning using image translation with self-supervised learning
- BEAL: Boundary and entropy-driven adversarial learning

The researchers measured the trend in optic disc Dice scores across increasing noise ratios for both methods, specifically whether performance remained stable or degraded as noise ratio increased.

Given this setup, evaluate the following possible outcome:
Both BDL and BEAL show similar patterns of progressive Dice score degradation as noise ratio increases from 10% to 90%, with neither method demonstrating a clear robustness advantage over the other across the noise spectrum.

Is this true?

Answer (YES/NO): NO